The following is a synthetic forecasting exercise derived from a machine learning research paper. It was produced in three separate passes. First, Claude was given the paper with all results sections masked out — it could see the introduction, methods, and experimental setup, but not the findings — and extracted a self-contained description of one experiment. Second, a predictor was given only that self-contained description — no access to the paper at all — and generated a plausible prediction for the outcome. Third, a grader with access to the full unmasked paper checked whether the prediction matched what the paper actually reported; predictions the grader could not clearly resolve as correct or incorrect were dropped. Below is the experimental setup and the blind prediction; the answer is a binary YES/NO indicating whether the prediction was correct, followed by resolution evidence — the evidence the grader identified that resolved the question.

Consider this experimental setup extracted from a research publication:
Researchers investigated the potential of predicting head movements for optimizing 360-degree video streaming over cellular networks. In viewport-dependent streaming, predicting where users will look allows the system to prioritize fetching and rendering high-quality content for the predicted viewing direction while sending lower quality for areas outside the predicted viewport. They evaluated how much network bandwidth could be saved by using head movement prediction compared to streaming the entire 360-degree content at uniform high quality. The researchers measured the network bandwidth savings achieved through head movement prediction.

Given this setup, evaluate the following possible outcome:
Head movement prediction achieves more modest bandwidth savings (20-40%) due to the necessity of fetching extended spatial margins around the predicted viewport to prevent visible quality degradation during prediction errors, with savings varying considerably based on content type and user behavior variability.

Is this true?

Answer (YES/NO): NO